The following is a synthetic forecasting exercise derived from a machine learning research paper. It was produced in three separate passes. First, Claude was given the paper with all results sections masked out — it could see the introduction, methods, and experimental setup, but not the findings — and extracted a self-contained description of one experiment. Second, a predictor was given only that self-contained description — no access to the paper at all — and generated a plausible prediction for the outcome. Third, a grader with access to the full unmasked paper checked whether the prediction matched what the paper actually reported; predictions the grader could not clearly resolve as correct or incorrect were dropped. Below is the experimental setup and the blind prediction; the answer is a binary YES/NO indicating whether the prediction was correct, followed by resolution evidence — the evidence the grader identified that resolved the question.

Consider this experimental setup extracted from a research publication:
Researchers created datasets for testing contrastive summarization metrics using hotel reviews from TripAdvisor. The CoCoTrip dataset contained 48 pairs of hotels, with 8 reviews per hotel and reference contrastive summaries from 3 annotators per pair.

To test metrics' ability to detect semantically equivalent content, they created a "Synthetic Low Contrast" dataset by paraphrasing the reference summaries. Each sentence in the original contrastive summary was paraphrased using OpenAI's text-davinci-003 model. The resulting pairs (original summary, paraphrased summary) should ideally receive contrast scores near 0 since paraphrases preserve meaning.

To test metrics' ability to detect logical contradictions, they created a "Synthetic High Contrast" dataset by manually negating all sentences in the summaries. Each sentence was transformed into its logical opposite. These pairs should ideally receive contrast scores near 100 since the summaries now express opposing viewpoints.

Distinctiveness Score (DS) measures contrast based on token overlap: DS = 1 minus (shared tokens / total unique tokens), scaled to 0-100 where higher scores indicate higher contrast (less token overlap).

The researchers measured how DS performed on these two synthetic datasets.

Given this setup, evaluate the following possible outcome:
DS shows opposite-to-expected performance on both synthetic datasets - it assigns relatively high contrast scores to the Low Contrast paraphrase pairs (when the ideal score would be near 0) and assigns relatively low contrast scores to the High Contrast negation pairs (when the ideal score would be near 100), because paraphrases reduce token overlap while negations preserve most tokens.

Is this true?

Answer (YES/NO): YES